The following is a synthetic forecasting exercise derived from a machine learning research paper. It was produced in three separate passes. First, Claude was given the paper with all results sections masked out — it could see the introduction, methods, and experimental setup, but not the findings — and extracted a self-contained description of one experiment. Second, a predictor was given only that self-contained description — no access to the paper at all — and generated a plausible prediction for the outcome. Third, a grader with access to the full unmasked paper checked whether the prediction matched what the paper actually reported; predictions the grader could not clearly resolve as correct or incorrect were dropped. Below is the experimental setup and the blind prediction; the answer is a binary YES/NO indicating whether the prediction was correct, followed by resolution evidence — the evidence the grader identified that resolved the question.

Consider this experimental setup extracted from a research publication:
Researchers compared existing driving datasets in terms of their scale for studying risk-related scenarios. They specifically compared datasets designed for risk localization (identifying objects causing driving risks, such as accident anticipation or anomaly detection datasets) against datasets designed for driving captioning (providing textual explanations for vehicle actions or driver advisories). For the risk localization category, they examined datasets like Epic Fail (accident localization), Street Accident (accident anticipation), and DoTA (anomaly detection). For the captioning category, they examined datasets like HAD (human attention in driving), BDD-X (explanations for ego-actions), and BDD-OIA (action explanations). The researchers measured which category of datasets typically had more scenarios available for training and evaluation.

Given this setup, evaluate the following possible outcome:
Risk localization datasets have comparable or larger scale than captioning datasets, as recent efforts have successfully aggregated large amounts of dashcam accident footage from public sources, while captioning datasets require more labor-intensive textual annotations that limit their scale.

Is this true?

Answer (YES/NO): NO